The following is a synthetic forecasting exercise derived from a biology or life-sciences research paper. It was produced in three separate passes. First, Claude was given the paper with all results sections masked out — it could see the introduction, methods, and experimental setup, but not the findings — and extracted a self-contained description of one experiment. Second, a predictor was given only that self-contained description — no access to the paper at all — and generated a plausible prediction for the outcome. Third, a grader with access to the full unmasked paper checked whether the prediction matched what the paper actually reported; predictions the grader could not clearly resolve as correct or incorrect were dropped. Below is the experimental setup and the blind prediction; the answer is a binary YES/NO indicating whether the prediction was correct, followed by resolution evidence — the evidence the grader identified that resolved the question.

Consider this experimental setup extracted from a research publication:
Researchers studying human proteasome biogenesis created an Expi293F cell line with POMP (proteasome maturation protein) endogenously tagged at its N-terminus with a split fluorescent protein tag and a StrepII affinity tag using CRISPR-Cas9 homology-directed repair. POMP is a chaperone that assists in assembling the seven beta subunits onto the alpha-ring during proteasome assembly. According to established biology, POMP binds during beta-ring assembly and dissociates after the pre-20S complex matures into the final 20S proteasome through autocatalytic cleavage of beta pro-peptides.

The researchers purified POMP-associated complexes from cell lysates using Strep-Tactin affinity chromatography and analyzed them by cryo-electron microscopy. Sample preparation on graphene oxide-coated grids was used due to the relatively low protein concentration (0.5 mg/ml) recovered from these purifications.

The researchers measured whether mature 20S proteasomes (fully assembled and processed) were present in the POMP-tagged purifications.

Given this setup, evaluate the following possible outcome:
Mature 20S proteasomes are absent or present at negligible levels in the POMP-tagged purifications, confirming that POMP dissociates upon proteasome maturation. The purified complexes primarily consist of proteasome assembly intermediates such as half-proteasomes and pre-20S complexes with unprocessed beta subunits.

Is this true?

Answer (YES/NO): YES